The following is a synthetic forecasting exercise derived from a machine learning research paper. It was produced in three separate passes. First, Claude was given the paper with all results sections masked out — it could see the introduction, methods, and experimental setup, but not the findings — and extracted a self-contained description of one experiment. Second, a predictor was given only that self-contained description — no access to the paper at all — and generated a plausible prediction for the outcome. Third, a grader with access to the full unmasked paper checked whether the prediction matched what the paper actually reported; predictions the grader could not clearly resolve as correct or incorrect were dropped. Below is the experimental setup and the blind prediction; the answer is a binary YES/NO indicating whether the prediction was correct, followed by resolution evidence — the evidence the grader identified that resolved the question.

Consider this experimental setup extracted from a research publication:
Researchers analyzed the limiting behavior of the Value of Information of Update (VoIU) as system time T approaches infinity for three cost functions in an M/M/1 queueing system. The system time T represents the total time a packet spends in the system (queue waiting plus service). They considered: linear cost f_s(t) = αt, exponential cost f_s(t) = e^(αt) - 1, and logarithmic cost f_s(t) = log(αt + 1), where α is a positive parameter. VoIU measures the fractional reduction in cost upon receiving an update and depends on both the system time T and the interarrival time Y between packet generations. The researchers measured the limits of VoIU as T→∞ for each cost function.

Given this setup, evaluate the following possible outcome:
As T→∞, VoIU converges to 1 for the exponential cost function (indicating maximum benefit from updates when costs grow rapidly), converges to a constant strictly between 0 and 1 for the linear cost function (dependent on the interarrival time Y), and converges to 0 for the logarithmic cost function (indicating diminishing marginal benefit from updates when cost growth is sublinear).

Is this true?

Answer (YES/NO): NO